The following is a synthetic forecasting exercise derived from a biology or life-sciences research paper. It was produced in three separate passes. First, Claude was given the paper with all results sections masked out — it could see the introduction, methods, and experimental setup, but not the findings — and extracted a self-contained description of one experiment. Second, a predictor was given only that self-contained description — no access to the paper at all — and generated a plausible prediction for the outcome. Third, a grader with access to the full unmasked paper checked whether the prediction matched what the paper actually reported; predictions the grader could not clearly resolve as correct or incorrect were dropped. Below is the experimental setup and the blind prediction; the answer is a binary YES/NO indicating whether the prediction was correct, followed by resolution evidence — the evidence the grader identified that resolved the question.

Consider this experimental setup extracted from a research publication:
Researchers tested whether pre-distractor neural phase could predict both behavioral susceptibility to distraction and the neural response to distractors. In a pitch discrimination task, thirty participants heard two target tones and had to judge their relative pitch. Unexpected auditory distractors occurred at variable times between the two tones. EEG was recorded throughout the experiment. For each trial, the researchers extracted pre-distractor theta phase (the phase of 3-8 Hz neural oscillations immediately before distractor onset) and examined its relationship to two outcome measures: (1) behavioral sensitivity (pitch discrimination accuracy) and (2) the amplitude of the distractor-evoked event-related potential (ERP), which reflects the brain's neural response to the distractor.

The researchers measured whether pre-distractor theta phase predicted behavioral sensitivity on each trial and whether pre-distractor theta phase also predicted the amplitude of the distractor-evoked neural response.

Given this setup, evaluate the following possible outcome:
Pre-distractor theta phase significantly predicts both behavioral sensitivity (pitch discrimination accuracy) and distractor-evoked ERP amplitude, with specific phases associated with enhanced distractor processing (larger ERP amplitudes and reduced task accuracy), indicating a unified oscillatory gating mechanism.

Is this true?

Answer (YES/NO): NO